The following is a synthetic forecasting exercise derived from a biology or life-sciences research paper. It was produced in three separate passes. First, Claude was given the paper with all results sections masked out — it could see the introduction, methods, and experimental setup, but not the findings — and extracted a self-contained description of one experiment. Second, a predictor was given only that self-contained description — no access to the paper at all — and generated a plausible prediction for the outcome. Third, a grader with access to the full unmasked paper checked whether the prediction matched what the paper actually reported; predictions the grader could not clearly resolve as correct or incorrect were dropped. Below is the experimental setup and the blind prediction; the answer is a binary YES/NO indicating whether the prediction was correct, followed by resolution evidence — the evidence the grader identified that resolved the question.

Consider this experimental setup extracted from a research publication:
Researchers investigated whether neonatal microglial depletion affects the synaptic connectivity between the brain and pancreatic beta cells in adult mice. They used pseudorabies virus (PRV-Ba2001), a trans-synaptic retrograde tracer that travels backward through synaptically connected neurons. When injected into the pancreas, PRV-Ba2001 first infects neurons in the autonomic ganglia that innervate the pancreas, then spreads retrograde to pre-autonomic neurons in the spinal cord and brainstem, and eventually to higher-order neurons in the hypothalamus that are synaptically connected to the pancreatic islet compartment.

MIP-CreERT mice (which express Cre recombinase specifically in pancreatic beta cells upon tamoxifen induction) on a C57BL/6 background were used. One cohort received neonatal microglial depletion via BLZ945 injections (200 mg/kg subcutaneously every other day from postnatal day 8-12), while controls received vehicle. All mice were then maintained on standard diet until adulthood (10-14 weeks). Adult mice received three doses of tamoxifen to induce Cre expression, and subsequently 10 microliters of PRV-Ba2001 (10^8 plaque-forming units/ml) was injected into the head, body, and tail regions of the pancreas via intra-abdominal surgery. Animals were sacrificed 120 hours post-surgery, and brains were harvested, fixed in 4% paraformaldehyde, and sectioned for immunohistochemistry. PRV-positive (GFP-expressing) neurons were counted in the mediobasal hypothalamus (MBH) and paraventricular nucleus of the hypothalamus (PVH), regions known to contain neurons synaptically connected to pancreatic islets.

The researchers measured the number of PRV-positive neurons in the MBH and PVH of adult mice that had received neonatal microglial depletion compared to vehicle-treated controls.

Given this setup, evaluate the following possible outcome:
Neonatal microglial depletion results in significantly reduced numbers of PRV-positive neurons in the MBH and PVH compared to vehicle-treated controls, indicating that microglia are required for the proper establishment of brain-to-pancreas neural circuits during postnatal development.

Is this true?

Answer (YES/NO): YES